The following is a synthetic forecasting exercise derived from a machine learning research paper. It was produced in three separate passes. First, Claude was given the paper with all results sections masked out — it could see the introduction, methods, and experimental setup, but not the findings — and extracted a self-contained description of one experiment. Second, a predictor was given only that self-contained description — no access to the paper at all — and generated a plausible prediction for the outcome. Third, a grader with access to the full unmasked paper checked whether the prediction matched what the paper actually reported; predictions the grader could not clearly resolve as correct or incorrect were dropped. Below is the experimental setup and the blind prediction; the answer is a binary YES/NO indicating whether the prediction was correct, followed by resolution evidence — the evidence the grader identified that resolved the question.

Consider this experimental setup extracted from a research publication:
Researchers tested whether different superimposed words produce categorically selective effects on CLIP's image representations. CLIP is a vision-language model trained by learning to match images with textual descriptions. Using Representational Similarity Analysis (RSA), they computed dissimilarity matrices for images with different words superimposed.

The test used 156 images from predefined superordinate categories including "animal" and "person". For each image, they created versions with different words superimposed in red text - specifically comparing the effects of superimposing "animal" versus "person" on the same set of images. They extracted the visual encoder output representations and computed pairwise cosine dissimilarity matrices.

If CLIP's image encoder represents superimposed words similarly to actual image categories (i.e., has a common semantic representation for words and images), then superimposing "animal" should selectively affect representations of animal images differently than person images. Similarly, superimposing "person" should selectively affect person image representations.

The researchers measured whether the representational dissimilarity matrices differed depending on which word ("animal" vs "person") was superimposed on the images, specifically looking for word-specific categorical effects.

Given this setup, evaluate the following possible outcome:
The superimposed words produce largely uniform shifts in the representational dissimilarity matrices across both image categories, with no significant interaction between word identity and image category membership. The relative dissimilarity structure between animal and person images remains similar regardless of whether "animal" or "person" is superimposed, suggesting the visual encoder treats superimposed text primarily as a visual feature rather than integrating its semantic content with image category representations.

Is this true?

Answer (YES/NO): YES